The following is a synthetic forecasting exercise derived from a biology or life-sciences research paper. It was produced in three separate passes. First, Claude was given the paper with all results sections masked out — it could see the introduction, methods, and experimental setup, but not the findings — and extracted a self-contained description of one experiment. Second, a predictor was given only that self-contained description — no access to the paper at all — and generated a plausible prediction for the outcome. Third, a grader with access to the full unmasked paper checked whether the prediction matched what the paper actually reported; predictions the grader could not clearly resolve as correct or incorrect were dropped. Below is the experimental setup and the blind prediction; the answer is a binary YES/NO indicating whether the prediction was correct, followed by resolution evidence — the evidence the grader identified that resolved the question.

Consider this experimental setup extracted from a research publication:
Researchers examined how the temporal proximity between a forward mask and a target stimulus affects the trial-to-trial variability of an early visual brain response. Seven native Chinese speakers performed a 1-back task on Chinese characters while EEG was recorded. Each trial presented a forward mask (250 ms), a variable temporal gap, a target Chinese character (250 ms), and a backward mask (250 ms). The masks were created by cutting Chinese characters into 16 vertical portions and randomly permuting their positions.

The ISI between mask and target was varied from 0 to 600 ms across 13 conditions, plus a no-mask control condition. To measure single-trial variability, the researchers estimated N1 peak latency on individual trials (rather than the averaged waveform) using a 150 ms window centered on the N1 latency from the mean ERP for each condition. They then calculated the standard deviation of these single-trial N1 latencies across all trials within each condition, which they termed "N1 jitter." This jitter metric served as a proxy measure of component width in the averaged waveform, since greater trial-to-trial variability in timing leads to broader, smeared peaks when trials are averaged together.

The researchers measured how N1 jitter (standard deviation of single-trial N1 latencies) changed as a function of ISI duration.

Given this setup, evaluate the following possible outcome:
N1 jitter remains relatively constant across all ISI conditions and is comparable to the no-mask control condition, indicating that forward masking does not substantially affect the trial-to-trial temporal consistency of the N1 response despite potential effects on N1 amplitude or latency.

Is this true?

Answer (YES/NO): NO